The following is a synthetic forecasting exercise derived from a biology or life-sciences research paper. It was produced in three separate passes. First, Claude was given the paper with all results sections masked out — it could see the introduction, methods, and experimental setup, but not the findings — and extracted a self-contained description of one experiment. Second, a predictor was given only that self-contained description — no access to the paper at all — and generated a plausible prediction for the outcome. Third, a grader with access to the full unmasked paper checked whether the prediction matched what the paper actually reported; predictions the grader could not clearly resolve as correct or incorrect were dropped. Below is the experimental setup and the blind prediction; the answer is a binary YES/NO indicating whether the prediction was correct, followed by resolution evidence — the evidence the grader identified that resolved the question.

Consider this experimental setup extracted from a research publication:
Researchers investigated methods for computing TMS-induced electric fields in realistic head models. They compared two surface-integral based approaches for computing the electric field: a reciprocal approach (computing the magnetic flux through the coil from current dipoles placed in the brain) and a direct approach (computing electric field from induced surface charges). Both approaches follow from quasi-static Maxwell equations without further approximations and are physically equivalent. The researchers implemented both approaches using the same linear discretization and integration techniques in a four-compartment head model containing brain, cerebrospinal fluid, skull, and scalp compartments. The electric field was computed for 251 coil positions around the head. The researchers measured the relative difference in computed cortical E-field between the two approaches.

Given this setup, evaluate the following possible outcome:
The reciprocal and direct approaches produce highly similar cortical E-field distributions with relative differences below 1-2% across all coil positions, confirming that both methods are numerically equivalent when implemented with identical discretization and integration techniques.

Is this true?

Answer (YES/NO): YES